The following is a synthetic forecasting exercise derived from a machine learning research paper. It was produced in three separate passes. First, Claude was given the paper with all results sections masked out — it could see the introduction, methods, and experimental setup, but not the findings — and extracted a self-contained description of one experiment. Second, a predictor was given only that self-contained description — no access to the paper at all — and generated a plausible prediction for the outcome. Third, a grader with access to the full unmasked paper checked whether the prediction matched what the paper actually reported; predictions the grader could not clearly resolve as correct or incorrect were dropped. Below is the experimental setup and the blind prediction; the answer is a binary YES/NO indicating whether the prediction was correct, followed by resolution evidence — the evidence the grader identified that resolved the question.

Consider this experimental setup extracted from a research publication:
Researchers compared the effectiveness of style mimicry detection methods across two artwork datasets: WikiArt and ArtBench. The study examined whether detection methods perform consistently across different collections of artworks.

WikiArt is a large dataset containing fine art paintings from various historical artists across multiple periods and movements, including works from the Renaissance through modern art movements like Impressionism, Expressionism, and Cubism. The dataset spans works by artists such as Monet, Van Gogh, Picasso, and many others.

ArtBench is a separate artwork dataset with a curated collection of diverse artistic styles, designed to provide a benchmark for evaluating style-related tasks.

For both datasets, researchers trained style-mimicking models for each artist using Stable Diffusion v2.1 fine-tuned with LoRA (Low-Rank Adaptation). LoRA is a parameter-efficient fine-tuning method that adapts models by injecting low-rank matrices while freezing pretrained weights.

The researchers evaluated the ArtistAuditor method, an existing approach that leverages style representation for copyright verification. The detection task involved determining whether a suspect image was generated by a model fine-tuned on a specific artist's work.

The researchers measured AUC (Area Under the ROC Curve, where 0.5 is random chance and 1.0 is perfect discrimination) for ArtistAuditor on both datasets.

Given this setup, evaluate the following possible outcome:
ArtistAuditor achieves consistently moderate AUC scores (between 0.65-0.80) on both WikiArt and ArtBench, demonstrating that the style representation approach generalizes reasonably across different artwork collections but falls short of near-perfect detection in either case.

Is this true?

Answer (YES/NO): NO